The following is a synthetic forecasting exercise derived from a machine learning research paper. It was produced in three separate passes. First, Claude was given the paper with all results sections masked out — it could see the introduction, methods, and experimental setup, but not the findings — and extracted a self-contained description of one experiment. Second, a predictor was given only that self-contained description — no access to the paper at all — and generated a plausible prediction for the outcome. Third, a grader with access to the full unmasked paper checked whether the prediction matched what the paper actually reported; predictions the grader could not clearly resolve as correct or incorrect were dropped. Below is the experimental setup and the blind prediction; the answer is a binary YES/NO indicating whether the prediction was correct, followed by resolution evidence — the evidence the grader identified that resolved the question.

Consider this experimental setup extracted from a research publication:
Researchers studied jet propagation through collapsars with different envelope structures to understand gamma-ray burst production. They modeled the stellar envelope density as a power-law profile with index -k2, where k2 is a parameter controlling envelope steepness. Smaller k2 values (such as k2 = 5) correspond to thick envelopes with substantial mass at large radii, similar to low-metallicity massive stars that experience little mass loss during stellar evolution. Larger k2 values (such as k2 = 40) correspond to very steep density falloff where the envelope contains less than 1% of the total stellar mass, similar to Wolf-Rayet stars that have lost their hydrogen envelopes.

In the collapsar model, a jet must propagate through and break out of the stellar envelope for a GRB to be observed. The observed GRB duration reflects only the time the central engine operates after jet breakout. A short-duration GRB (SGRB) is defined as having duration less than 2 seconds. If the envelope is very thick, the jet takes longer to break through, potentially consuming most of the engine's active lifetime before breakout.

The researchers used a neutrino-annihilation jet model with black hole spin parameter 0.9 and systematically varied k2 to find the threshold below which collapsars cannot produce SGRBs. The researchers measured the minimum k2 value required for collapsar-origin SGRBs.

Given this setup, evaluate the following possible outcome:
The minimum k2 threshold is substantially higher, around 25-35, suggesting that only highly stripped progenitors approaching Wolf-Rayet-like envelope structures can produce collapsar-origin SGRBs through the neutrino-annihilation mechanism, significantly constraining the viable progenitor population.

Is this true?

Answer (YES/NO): NO